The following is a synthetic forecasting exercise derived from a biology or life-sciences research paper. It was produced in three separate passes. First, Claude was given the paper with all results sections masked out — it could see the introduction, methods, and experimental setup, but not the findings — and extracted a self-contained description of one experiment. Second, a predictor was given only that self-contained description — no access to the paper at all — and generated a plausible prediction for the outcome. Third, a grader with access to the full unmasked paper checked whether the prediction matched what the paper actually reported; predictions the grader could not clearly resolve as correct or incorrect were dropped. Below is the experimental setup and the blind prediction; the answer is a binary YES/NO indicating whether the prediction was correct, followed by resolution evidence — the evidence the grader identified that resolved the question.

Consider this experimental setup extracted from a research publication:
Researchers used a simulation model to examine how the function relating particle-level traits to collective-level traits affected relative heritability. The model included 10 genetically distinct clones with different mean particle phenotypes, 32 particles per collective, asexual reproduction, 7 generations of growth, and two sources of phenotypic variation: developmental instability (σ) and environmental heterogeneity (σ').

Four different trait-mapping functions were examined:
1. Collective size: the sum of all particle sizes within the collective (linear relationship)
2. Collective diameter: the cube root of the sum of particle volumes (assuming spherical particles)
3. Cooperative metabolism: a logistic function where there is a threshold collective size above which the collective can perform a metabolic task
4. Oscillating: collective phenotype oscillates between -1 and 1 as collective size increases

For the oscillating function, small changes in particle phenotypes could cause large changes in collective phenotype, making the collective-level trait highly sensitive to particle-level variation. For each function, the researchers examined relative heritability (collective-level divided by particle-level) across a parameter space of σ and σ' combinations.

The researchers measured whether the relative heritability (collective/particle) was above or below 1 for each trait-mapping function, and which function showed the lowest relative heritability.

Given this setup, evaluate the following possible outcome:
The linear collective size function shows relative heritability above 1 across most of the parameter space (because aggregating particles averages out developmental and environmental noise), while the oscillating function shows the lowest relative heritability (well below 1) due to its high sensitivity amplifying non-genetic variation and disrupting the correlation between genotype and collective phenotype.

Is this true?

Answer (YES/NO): YES